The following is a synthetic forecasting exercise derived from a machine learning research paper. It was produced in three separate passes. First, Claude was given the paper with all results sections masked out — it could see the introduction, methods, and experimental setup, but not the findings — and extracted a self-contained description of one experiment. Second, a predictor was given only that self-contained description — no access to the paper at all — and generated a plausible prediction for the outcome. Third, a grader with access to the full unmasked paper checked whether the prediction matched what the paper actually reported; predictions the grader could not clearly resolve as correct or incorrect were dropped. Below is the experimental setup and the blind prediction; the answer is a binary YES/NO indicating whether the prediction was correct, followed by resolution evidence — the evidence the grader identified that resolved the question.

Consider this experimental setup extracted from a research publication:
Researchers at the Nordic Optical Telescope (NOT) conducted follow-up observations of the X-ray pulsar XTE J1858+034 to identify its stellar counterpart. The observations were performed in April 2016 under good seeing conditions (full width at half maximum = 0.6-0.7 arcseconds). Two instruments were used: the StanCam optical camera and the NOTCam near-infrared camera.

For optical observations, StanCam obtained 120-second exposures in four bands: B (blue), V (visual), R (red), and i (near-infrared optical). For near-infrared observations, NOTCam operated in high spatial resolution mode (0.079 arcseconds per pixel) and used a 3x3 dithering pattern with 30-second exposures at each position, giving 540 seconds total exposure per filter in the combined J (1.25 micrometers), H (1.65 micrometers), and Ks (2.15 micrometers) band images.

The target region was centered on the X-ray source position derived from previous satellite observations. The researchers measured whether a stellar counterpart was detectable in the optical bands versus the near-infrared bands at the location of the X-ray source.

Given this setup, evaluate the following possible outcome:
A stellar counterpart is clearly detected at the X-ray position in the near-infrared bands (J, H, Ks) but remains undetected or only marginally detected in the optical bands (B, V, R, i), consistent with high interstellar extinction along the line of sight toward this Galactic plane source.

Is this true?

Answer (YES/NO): YES